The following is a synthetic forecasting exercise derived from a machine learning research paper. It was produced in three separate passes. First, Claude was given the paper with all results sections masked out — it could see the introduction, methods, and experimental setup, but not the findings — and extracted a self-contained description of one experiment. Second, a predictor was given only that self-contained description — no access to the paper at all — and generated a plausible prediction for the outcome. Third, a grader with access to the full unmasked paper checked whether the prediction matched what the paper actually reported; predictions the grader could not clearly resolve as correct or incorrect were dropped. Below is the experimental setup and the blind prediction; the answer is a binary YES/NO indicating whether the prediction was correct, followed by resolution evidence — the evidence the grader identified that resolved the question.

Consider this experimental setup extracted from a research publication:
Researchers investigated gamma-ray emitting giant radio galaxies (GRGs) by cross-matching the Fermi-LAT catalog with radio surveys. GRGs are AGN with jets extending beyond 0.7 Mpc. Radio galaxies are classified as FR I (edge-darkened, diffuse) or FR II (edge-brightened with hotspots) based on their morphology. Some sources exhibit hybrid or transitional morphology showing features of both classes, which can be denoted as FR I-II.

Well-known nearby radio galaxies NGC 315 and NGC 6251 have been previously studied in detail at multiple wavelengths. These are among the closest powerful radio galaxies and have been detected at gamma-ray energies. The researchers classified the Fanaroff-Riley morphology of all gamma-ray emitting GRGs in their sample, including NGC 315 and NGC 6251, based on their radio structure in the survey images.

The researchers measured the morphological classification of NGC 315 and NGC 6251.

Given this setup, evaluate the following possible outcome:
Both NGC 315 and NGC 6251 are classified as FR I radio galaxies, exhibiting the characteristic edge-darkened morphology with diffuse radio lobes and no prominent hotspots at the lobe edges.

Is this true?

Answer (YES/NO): NO